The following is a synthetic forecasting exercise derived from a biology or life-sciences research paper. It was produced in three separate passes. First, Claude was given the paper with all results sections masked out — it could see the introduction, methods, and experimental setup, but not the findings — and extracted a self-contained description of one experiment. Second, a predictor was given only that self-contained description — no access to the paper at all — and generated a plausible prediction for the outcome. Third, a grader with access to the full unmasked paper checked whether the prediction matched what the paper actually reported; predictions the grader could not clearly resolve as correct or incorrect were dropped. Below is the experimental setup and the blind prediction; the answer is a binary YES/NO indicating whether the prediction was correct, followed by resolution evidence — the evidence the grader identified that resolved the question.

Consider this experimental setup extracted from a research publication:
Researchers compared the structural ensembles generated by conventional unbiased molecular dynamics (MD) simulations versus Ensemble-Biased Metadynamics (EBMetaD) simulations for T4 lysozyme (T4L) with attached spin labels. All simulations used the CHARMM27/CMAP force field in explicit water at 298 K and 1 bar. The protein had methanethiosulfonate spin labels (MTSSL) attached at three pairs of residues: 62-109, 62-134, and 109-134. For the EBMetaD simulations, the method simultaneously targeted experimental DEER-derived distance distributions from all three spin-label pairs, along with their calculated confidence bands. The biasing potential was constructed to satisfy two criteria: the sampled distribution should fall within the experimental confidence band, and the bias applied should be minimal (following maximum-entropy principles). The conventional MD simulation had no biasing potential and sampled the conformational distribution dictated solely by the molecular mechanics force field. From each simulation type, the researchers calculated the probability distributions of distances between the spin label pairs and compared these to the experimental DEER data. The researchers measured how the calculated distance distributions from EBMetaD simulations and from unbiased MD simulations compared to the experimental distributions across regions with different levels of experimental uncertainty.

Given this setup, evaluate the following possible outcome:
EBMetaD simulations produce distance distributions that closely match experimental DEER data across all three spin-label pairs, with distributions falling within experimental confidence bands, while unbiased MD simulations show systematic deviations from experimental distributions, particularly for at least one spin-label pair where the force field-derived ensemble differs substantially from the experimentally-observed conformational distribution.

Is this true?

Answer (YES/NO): YES